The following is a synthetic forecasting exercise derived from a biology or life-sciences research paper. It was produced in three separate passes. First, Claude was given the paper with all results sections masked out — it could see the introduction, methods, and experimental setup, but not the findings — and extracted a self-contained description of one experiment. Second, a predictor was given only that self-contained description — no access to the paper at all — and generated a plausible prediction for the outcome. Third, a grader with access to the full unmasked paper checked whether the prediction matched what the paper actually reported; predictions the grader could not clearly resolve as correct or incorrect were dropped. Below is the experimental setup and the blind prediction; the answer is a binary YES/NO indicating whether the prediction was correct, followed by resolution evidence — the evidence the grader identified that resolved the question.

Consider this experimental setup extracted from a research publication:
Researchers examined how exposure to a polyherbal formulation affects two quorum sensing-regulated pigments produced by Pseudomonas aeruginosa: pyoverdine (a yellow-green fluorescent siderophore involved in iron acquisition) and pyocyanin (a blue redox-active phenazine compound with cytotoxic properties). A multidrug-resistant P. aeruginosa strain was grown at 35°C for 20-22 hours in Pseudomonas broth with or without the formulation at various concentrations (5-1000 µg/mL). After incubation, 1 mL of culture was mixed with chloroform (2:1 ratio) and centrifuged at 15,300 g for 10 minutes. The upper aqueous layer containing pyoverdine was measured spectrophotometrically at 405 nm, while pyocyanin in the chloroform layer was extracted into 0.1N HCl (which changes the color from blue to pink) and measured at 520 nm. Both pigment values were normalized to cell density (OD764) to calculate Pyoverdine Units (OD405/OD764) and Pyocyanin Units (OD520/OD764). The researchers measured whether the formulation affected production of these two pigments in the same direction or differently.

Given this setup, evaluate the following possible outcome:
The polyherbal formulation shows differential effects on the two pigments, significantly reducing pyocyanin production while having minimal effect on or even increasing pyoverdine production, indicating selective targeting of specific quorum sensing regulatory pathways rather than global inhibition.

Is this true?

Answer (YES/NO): NO